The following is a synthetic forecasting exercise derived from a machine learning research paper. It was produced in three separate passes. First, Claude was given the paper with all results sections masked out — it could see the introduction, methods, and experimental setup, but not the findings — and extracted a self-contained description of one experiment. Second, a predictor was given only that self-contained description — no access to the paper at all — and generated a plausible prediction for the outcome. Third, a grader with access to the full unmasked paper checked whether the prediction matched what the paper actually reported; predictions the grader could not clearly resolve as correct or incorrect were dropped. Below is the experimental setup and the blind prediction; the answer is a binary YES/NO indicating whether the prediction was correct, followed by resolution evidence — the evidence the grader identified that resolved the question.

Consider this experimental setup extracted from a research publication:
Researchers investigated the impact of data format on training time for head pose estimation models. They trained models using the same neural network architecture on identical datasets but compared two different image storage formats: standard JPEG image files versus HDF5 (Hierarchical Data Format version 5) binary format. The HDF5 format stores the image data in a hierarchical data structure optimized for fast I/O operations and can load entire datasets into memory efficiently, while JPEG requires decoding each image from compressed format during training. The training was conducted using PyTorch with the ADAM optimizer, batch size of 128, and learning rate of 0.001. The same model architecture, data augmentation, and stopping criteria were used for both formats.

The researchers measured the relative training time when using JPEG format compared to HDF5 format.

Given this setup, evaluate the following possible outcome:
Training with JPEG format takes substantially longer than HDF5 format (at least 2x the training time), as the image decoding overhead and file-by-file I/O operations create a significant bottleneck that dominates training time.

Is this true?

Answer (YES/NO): YES